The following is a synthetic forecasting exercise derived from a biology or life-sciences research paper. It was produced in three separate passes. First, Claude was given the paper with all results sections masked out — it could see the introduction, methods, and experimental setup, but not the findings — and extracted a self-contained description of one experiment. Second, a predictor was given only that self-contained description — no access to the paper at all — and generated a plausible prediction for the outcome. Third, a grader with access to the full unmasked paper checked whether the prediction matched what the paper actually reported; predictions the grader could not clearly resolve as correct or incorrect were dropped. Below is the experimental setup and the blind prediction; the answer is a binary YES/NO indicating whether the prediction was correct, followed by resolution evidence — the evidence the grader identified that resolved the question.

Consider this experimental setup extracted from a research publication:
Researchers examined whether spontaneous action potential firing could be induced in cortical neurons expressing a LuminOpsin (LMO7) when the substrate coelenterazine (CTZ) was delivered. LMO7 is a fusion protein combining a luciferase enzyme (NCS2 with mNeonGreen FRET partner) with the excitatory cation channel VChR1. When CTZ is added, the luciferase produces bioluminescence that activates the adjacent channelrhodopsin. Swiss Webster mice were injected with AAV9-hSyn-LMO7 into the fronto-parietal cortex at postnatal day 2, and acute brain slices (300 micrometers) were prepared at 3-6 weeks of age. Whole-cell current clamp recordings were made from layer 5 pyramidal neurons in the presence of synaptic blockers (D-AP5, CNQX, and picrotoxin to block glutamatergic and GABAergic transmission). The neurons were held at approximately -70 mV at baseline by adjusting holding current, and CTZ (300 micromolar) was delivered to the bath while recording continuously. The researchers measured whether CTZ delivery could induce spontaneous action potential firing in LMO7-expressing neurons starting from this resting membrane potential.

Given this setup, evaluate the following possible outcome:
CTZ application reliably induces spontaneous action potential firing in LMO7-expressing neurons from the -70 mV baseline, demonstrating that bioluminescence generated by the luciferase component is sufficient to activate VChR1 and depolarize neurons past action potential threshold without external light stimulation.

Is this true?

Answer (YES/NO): NO